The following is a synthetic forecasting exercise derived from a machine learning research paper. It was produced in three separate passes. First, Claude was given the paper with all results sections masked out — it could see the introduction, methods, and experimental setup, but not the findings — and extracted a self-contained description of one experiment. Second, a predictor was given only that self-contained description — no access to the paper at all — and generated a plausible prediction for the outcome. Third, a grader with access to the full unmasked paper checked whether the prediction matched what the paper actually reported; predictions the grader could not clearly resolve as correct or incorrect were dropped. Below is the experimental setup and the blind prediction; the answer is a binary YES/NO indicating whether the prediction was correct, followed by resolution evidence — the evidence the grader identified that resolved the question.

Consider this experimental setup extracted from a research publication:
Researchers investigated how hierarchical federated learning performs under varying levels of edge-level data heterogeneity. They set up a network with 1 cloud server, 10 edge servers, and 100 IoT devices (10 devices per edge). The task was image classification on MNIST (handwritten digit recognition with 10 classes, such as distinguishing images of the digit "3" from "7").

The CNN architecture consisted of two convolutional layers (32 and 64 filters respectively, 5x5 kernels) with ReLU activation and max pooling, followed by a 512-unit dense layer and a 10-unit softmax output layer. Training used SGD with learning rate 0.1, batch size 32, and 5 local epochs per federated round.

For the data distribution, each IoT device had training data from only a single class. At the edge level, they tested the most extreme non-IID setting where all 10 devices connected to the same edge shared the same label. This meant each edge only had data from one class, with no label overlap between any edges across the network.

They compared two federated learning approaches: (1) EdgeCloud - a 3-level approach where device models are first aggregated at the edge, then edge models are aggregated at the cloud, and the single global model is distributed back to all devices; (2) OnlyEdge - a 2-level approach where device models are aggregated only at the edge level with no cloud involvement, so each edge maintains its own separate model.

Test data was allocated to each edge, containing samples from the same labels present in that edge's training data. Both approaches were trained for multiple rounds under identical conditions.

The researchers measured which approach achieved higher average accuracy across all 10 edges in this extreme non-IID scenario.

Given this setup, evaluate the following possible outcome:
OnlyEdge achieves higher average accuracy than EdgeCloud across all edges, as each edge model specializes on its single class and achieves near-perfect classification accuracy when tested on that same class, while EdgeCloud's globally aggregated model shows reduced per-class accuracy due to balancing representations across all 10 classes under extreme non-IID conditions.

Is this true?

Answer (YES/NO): YES